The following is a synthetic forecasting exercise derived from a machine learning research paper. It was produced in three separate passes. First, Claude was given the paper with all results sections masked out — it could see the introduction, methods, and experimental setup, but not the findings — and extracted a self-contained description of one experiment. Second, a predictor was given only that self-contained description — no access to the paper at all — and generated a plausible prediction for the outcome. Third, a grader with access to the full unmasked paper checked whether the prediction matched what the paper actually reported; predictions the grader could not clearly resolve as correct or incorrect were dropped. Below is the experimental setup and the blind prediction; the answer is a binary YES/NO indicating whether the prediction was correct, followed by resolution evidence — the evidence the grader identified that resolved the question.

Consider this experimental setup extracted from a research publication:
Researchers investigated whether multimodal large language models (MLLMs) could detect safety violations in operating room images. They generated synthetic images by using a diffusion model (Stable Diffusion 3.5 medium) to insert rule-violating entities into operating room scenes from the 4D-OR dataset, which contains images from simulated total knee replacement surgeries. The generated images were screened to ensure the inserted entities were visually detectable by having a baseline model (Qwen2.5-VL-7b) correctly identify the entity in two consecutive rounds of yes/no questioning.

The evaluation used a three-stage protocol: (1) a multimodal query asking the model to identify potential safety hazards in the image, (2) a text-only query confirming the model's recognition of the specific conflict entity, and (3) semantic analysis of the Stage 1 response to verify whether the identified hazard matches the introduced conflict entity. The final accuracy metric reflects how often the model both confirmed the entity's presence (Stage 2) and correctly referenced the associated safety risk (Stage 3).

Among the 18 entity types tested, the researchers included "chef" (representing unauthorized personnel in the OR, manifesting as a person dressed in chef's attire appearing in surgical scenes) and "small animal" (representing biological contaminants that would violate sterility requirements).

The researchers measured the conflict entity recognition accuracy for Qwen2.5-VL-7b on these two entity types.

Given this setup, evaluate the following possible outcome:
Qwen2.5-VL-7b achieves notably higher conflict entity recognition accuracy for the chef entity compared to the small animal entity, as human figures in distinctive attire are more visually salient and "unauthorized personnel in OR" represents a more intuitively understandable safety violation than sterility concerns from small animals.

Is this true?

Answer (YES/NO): NO